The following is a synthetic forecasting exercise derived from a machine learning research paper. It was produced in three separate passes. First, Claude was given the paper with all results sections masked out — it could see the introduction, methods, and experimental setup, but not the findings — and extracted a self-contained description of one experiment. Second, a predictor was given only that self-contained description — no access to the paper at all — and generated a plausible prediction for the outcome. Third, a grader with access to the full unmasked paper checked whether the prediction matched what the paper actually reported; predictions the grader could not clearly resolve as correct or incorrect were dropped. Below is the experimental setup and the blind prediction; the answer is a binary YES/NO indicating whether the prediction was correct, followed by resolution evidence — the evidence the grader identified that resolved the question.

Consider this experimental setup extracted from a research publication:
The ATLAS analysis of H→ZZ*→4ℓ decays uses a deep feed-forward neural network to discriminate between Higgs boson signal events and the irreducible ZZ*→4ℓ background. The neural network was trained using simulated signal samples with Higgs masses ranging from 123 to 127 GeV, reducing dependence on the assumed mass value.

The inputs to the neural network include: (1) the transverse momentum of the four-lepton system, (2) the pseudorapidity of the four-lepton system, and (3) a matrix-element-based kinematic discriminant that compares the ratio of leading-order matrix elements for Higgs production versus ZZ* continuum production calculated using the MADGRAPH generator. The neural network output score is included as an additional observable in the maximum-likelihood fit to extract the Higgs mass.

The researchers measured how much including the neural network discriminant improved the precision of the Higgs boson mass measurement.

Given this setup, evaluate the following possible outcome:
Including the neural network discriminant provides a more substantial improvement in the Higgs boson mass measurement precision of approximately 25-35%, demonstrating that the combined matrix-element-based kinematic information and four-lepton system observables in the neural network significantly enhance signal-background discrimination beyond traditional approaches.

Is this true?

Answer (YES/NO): NO